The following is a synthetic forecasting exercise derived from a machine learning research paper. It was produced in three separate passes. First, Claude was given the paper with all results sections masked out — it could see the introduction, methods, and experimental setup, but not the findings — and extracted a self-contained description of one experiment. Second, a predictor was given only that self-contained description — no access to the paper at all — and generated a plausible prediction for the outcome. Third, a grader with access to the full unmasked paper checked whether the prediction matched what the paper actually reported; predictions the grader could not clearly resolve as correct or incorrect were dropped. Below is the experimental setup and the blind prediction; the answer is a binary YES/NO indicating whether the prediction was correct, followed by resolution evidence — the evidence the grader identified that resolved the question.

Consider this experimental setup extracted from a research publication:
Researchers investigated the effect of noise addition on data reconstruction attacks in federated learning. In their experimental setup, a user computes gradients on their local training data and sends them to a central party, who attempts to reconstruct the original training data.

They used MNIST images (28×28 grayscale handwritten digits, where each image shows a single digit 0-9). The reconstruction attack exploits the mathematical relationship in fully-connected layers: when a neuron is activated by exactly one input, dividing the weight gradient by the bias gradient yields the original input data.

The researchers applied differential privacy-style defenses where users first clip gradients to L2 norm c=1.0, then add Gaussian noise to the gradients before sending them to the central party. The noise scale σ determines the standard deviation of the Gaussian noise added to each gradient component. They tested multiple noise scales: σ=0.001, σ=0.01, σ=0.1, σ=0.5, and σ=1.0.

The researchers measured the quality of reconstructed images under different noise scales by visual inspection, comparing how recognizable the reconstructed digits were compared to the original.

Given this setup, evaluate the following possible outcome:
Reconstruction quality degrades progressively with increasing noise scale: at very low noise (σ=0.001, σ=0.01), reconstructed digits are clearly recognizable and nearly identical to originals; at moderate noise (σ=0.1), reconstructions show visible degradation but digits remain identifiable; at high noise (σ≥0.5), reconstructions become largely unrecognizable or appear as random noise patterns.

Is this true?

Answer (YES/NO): NO